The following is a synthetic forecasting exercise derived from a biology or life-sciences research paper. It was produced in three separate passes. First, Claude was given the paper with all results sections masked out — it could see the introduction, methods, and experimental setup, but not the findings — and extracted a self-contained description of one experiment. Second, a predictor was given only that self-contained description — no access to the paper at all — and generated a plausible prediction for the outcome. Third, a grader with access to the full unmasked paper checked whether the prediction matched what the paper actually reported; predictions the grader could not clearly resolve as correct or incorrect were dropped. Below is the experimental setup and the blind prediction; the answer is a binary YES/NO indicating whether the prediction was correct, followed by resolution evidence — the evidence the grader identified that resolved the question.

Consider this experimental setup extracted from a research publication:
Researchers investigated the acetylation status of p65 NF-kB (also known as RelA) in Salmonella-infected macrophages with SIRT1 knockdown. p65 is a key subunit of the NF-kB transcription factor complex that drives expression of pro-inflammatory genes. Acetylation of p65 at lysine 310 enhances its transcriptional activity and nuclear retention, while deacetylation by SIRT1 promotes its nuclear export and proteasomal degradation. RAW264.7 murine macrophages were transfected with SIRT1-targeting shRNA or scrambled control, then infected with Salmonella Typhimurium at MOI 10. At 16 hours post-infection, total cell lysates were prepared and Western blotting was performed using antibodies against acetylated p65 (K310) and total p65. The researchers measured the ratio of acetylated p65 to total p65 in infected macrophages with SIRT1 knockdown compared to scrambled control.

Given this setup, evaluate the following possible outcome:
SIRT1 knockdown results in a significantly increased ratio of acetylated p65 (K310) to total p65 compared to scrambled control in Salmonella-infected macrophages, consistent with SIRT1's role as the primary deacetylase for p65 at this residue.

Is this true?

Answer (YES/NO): YES